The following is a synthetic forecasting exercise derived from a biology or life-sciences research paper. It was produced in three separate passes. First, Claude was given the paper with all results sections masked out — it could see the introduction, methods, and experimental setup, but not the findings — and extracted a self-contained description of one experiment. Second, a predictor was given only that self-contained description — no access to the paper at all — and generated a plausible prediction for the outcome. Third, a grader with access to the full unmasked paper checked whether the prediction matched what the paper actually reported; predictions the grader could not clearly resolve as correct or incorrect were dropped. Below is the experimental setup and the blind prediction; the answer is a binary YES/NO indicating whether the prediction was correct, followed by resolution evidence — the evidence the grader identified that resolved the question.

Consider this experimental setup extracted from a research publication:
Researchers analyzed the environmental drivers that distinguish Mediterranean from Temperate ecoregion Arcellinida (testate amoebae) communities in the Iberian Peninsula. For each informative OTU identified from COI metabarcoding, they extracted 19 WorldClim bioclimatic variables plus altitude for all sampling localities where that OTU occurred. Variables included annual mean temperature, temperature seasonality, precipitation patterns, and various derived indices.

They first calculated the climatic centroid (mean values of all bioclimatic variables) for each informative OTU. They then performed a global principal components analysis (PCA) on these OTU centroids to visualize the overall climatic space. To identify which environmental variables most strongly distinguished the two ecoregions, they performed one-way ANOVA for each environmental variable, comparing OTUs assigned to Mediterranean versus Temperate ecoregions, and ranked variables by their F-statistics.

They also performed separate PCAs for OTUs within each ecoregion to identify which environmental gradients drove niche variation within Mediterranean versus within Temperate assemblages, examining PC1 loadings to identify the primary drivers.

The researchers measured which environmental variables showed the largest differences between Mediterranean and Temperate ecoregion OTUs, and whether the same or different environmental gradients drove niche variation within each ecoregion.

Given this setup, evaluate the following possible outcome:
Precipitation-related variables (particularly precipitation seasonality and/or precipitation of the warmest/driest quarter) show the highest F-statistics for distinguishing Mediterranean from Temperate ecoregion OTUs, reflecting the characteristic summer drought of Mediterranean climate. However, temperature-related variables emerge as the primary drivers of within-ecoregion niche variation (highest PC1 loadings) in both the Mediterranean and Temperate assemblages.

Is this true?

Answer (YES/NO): NO